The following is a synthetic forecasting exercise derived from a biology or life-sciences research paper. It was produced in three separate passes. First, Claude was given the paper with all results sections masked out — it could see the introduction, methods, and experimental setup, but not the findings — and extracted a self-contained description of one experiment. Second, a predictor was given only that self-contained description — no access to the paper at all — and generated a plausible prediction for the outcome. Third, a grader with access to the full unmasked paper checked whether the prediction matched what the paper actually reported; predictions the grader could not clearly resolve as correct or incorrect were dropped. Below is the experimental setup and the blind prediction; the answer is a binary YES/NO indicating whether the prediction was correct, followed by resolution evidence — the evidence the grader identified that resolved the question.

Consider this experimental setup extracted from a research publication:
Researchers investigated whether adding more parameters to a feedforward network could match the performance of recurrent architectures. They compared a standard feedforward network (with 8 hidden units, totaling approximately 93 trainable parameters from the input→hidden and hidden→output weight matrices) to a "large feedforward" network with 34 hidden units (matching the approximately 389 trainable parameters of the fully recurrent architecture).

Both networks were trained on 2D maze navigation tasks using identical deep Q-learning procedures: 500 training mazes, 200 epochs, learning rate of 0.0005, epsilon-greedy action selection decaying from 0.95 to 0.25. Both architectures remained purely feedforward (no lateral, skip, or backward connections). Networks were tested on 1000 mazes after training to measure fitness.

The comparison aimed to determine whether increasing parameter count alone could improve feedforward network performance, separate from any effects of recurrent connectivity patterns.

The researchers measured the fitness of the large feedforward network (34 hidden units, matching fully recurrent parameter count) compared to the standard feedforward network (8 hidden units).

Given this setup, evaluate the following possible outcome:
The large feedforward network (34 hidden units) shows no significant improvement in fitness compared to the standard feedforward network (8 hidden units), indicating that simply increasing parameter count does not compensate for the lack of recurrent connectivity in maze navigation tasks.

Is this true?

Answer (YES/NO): NO